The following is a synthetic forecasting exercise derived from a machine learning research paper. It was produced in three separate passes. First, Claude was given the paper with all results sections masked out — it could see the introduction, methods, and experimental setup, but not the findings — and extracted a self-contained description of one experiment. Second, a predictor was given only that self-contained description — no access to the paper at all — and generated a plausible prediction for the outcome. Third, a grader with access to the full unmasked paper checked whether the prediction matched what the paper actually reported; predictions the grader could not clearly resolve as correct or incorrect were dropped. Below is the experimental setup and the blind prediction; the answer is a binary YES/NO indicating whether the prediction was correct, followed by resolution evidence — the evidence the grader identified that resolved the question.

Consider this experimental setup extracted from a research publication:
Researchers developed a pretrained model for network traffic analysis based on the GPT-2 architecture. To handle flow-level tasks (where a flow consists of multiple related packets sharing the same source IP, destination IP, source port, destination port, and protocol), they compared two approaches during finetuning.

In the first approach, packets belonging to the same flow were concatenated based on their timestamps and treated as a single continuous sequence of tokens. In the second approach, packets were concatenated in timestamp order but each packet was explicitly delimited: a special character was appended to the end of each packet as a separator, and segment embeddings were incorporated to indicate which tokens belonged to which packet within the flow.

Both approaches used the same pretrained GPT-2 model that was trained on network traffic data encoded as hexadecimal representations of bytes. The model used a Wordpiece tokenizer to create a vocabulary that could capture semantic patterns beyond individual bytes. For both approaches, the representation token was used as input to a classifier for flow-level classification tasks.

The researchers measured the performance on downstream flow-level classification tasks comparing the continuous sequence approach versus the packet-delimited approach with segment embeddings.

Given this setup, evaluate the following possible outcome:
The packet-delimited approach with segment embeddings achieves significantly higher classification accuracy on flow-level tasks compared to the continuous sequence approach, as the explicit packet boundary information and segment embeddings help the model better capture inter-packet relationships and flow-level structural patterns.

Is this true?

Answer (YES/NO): NO